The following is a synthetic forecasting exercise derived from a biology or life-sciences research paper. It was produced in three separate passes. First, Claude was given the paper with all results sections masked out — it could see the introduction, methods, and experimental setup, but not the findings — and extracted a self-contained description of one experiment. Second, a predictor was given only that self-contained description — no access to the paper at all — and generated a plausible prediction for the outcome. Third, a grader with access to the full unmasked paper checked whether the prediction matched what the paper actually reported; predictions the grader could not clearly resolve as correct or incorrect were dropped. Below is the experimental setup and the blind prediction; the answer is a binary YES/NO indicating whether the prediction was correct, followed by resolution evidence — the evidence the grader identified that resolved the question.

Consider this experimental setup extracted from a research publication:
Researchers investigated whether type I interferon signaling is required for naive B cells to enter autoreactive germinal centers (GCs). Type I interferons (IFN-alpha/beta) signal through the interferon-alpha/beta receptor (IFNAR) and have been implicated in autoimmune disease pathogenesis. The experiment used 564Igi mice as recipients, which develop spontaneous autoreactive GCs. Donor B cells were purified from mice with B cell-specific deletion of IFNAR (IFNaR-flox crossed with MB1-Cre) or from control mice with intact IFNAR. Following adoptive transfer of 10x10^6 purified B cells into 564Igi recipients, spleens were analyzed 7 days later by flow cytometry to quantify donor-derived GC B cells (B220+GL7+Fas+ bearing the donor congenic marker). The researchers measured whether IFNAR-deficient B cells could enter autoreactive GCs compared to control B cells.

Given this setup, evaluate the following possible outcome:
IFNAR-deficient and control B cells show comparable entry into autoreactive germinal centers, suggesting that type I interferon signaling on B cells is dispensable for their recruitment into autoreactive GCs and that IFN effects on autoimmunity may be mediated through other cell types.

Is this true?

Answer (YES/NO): NO